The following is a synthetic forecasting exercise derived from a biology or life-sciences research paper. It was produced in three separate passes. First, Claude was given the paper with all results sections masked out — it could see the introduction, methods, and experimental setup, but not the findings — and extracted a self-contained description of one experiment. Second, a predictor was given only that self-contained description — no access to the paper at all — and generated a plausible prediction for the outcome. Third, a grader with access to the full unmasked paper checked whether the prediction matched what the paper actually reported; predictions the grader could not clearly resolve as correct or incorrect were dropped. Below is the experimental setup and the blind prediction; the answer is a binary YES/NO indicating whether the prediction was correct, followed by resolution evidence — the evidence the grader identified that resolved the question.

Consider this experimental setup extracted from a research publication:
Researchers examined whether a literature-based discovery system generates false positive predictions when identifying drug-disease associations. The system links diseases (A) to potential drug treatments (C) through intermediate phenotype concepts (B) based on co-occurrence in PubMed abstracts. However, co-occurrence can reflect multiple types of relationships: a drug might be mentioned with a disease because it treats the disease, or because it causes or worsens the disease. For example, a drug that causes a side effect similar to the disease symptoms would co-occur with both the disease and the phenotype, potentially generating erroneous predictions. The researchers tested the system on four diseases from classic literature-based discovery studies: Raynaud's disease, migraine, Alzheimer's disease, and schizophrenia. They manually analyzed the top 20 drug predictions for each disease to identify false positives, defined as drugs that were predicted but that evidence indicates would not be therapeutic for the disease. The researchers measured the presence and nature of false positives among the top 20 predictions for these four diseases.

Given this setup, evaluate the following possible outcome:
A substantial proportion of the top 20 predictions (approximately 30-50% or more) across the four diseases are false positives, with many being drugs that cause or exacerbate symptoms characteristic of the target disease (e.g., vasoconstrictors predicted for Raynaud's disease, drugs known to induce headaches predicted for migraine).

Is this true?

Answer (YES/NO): NO